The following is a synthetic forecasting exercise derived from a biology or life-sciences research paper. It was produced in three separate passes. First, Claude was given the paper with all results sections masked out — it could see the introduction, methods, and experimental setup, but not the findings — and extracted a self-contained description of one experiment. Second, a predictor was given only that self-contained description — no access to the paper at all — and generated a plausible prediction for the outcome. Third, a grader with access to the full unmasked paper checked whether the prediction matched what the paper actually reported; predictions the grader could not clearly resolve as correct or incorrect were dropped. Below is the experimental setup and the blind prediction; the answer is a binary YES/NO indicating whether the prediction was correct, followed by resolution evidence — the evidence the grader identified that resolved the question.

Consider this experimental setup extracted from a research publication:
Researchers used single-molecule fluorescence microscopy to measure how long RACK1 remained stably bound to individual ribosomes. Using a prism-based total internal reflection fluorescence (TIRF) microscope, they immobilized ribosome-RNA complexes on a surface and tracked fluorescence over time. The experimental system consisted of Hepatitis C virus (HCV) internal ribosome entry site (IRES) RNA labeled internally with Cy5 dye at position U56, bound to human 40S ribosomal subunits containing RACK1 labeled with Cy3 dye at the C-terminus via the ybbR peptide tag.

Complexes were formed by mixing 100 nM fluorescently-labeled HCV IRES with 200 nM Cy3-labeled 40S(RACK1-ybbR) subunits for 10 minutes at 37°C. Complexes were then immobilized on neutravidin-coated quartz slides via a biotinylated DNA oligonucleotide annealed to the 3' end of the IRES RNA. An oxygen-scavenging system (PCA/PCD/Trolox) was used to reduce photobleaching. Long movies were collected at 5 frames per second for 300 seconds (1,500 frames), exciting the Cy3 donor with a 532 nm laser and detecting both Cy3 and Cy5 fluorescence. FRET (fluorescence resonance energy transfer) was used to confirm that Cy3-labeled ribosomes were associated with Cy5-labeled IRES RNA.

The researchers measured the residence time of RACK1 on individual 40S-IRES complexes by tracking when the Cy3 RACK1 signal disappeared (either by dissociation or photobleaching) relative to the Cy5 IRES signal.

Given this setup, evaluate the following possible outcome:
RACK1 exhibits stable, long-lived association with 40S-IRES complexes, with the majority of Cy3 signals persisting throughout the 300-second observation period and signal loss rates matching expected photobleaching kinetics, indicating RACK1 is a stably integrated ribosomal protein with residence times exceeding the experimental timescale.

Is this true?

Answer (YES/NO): YES